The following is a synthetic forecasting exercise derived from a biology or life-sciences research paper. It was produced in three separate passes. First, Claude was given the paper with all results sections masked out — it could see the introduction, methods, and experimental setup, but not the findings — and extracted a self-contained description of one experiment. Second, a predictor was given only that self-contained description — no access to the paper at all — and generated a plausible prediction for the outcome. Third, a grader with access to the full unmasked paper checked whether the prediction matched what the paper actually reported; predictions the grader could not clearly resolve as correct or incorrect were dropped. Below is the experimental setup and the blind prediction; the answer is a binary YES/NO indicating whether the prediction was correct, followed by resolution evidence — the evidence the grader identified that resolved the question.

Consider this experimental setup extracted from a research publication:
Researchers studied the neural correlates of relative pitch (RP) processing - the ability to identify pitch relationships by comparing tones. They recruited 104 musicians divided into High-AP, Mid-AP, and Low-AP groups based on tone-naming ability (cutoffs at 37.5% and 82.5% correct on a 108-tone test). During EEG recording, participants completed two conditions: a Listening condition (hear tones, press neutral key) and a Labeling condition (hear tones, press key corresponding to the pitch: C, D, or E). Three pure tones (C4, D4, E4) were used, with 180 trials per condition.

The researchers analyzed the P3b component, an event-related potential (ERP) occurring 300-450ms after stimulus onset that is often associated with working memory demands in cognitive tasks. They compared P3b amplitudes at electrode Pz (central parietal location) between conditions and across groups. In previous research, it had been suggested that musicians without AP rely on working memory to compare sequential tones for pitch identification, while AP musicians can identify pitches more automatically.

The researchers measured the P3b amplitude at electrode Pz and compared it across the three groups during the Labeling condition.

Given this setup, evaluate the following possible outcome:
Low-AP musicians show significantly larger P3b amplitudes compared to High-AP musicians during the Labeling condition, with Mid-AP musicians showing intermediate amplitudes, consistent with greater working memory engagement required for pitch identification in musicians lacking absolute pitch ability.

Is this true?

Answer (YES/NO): NO